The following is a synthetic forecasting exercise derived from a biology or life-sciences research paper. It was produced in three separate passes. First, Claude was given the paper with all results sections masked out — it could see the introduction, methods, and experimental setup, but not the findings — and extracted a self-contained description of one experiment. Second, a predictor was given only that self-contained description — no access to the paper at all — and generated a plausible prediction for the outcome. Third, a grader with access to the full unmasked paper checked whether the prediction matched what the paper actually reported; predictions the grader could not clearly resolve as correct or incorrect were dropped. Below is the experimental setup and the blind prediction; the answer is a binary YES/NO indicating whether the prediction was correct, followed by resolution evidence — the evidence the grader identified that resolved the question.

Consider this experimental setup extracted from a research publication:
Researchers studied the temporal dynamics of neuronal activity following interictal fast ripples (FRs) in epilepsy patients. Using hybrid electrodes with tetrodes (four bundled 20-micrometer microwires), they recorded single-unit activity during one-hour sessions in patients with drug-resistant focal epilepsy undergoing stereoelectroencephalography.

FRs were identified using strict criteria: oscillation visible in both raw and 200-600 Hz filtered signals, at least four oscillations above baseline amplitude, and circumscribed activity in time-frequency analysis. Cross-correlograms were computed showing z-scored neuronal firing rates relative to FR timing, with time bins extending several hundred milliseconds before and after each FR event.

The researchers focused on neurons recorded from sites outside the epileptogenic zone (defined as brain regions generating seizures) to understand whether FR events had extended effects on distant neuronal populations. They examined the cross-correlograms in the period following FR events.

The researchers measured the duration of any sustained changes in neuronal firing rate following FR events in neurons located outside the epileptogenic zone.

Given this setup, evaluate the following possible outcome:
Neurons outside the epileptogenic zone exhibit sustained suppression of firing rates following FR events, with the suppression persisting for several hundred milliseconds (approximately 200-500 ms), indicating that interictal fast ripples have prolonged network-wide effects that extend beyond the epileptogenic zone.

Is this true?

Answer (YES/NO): YES